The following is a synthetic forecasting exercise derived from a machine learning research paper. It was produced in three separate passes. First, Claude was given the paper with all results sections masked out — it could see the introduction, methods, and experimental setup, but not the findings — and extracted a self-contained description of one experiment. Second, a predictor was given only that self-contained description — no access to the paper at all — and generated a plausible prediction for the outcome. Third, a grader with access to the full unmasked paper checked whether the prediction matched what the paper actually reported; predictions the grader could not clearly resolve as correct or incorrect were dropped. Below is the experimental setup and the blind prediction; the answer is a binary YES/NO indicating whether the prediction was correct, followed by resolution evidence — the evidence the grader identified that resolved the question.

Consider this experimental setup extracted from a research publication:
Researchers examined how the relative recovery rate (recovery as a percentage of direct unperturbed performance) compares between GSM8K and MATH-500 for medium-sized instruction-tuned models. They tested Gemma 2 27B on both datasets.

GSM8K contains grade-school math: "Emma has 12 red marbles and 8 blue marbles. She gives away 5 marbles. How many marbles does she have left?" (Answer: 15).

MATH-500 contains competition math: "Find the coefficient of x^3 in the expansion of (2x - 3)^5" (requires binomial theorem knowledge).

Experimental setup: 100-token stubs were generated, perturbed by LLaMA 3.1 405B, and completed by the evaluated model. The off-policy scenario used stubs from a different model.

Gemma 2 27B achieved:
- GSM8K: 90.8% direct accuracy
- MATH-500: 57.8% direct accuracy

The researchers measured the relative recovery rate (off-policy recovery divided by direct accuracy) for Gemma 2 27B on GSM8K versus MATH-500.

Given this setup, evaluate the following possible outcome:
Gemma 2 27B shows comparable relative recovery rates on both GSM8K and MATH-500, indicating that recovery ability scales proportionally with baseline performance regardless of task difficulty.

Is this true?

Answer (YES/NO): NO